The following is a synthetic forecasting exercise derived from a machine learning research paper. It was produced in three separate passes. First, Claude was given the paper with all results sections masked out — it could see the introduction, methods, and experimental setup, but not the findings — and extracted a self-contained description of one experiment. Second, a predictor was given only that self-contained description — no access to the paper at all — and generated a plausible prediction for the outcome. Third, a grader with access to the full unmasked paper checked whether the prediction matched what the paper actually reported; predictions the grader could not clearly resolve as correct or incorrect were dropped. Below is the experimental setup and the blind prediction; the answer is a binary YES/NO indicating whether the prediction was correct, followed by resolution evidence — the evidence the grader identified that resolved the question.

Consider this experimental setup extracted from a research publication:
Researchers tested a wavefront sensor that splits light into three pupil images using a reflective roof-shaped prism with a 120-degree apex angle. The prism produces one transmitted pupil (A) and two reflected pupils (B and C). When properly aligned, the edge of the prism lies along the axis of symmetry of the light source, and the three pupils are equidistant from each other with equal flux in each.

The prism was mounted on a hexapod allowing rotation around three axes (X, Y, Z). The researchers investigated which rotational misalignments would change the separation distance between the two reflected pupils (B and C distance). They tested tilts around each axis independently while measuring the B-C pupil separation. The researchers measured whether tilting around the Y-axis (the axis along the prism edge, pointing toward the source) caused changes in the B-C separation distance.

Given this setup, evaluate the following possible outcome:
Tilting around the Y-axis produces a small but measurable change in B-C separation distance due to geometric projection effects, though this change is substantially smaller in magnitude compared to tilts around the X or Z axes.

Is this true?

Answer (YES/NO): NO